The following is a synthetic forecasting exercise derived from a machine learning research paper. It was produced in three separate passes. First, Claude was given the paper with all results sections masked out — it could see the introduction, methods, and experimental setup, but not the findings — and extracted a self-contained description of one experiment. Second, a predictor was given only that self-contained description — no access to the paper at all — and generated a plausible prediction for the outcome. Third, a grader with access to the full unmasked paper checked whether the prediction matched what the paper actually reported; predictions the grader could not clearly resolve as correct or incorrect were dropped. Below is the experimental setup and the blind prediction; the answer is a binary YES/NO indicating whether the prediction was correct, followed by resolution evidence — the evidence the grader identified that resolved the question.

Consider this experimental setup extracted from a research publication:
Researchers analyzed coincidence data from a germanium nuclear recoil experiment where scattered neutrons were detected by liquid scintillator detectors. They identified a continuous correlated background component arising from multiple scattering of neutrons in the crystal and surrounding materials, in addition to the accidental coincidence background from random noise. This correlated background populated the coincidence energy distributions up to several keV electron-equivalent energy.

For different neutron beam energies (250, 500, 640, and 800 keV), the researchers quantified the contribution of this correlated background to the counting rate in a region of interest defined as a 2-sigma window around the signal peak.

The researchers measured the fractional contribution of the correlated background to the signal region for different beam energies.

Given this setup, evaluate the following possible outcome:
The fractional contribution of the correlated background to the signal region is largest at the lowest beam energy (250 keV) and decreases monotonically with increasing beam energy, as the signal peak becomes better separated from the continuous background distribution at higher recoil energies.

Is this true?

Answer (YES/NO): NO